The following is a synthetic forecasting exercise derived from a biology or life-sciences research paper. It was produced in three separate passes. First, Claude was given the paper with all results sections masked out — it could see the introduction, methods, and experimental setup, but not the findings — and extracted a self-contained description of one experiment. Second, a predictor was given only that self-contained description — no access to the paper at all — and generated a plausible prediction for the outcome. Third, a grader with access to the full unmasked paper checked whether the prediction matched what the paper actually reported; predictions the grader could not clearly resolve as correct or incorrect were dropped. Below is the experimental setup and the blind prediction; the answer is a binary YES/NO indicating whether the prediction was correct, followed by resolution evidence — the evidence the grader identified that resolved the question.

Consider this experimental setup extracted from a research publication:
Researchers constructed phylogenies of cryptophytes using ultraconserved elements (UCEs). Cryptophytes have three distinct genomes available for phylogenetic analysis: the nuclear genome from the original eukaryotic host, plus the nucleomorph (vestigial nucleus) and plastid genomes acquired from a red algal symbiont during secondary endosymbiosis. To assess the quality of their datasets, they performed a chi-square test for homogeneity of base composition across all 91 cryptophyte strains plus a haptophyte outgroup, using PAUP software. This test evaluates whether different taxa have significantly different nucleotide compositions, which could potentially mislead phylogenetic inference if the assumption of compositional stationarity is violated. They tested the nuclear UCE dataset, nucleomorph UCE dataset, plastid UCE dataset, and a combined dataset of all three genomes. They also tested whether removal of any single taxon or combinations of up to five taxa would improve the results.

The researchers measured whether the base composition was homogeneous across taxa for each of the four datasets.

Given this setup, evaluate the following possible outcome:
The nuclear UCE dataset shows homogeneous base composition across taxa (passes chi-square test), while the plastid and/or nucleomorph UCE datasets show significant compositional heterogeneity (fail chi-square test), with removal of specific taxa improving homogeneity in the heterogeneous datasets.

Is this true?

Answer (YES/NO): NO